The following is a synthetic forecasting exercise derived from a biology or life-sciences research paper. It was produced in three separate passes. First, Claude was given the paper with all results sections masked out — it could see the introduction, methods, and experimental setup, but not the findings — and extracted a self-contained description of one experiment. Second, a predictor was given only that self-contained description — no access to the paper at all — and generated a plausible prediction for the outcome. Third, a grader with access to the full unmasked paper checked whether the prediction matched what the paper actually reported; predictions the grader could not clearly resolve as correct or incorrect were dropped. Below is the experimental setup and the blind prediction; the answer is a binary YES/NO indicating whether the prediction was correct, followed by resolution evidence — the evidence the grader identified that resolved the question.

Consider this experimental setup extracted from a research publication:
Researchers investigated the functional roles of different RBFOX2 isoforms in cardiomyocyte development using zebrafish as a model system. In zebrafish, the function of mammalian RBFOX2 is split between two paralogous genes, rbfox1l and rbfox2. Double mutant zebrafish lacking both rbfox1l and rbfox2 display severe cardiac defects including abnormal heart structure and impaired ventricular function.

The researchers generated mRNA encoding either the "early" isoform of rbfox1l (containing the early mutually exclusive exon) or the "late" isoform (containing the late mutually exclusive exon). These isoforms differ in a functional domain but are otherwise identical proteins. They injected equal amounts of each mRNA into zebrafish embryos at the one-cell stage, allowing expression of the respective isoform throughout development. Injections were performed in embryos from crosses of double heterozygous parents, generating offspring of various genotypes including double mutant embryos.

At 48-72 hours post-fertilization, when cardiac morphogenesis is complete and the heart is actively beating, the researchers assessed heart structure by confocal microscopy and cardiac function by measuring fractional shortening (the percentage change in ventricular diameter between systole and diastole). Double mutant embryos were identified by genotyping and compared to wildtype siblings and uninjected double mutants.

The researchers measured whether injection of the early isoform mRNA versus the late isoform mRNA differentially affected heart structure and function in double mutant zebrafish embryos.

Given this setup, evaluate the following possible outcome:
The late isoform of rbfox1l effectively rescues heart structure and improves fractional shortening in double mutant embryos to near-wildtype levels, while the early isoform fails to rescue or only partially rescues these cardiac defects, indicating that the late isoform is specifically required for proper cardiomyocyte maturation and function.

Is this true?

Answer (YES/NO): NO